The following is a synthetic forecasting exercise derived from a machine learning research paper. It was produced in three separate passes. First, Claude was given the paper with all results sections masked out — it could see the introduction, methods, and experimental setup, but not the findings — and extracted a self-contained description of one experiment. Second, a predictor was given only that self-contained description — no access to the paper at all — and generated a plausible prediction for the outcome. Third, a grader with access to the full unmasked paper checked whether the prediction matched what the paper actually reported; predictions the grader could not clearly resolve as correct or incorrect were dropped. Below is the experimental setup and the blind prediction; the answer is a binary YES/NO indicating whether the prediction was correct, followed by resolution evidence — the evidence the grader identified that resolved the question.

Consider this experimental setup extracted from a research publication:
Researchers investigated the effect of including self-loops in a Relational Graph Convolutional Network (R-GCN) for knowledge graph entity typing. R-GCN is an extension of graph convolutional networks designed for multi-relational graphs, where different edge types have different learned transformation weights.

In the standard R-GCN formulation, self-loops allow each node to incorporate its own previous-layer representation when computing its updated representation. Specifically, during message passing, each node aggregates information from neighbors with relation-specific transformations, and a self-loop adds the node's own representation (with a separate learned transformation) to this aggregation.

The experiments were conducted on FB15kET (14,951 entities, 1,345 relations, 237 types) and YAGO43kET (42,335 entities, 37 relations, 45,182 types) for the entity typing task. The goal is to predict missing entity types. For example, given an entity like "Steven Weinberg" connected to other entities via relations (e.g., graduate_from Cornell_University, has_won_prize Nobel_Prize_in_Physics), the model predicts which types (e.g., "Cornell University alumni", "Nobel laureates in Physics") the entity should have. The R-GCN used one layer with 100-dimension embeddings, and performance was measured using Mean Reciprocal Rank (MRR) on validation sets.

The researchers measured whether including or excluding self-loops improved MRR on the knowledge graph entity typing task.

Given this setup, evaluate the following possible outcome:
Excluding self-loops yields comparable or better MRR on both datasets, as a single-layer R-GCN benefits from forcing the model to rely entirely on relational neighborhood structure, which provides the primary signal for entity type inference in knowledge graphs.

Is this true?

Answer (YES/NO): YES